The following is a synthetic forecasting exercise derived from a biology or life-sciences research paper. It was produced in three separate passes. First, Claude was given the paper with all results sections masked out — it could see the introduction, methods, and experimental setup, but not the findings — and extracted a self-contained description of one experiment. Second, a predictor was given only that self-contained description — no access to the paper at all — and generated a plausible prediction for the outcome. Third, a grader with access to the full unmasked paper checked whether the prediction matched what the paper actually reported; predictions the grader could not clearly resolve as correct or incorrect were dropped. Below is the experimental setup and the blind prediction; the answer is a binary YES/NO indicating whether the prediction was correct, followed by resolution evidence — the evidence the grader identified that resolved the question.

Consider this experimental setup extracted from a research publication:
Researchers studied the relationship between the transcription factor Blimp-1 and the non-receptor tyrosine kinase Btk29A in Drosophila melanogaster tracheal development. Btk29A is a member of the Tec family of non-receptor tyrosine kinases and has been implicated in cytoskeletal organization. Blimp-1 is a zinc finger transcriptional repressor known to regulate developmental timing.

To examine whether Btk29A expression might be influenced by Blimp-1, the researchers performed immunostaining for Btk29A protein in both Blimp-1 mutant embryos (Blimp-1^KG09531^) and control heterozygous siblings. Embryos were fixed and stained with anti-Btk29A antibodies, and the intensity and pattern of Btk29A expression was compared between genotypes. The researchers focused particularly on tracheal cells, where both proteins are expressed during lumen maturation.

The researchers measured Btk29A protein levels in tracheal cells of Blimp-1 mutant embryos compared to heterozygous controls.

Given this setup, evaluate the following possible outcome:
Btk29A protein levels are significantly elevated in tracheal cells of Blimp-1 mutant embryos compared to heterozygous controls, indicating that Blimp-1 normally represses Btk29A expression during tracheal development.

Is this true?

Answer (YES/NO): YES